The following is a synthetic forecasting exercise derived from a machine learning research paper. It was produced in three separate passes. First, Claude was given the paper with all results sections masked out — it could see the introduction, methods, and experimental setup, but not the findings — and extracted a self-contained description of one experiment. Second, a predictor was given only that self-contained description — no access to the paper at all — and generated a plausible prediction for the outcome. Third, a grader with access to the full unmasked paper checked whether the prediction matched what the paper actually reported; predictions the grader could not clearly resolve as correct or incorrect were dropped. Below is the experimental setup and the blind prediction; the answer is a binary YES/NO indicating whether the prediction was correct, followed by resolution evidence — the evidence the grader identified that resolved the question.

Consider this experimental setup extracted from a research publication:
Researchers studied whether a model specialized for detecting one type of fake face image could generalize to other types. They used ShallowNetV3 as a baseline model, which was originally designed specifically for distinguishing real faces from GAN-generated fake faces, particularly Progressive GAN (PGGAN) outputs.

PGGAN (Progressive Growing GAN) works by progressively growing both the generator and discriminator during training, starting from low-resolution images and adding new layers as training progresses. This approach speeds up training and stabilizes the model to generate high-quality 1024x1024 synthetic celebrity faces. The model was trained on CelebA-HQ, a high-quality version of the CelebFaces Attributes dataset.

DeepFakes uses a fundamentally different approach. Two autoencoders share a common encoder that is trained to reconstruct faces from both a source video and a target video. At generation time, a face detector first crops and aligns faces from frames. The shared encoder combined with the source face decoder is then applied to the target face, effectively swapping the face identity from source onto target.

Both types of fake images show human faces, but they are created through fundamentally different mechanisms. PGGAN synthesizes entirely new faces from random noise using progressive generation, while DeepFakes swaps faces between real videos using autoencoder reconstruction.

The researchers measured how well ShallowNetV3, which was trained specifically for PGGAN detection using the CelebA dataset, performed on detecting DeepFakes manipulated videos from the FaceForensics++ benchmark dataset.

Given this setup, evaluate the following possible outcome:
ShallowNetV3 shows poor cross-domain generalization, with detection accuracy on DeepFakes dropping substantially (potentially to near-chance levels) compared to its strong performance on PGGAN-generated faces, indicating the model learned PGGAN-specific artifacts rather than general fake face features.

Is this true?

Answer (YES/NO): NO